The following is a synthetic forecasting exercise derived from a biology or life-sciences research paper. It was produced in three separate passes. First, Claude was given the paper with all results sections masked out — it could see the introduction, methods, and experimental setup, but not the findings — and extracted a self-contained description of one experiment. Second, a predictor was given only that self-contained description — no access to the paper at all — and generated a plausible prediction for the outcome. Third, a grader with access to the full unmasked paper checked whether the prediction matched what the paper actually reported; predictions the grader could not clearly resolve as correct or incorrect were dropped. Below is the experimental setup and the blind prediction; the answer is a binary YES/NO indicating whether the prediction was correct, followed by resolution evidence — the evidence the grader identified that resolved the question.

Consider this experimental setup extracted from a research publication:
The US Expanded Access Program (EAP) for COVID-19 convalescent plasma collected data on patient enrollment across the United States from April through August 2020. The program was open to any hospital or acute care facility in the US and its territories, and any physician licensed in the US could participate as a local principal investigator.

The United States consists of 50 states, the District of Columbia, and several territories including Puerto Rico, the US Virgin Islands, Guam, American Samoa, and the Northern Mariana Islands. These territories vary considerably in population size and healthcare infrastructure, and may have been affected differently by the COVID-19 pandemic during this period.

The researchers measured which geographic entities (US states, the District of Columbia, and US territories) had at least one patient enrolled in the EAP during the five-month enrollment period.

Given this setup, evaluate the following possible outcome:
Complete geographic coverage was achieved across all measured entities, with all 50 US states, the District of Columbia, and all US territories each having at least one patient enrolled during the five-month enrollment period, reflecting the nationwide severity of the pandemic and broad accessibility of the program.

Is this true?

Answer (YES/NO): NO